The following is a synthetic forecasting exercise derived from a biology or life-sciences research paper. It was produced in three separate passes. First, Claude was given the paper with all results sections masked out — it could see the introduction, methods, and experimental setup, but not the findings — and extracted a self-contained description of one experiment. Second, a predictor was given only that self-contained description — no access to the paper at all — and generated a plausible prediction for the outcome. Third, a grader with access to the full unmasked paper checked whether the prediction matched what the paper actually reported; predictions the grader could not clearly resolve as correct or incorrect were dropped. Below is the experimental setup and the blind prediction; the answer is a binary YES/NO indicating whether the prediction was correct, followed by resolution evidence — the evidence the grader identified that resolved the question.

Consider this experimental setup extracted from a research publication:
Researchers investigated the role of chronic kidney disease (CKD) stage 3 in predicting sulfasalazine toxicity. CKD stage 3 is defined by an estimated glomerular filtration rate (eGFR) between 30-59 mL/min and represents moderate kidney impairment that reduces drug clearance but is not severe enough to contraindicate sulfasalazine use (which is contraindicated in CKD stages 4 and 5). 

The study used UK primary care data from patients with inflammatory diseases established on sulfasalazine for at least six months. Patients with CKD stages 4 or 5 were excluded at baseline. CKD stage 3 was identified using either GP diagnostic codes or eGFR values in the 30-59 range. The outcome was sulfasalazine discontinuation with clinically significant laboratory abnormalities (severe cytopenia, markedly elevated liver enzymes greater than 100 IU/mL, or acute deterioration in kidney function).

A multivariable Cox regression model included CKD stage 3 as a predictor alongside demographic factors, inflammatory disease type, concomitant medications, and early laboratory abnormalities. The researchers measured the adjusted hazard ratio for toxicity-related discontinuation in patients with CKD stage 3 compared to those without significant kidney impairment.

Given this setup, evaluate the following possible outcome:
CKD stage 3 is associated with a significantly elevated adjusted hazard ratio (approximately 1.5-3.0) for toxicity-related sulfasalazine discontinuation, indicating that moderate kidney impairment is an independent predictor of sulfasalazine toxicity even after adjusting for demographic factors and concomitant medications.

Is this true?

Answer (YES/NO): YES